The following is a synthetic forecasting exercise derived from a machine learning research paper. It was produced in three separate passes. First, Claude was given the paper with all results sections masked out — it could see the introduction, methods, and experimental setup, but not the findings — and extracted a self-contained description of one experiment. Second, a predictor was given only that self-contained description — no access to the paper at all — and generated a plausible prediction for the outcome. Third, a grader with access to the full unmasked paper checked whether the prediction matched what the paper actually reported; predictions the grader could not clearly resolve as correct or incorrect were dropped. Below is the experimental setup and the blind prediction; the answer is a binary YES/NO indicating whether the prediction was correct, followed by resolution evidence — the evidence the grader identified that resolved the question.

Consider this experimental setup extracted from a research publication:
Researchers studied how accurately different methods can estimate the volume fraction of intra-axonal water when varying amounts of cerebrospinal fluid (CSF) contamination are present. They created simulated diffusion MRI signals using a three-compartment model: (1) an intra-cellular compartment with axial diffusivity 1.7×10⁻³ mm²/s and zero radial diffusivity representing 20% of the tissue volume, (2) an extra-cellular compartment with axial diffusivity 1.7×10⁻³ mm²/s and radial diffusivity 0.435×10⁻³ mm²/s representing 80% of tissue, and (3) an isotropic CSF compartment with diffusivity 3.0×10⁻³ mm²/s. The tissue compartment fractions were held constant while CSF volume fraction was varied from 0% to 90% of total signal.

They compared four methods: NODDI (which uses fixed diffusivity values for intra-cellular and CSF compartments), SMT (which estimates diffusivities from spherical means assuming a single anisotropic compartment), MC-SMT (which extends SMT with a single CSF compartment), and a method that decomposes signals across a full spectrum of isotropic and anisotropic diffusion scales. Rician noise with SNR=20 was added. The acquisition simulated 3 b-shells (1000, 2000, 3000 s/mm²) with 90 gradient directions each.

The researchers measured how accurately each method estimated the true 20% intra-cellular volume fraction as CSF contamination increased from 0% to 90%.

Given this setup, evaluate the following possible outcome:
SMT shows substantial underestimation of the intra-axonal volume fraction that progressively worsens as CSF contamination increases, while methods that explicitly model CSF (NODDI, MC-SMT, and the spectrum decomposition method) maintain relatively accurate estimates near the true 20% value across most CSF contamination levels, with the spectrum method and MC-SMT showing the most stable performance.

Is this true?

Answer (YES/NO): NO